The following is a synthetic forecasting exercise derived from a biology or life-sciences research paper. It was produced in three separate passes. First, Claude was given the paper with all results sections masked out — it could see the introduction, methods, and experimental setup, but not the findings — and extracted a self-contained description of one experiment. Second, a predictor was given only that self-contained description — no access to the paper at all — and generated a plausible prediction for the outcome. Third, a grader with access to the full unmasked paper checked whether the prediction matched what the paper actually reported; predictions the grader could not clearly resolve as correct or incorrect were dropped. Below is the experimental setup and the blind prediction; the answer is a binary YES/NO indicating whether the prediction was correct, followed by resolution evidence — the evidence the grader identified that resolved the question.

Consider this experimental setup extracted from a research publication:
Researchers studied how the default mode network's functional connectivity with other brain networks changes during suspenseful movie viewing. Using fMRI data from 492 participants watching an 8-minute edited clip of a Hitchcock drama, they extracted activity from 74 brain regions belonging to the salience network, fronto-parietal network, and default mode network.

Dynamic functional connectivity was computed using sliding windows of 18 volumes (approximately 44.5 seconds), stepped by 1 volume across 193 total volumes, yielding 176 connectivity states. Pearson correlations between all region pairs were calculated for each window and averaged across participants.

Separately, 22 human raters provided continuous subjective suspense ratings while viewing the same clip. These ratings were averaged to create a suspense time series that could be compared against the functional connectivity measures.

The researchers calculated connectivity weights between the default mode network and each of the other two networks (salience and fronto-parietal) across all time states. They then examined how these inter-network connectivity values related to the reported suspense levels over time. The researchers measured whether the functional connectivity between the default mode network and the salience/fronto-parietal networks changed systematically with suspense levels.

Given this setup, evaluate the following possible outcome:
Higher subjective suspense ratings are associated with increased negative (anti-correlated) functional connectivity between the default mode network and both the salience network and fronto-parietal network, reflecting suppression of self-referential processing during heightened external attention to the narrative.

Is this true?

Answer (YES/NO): NO